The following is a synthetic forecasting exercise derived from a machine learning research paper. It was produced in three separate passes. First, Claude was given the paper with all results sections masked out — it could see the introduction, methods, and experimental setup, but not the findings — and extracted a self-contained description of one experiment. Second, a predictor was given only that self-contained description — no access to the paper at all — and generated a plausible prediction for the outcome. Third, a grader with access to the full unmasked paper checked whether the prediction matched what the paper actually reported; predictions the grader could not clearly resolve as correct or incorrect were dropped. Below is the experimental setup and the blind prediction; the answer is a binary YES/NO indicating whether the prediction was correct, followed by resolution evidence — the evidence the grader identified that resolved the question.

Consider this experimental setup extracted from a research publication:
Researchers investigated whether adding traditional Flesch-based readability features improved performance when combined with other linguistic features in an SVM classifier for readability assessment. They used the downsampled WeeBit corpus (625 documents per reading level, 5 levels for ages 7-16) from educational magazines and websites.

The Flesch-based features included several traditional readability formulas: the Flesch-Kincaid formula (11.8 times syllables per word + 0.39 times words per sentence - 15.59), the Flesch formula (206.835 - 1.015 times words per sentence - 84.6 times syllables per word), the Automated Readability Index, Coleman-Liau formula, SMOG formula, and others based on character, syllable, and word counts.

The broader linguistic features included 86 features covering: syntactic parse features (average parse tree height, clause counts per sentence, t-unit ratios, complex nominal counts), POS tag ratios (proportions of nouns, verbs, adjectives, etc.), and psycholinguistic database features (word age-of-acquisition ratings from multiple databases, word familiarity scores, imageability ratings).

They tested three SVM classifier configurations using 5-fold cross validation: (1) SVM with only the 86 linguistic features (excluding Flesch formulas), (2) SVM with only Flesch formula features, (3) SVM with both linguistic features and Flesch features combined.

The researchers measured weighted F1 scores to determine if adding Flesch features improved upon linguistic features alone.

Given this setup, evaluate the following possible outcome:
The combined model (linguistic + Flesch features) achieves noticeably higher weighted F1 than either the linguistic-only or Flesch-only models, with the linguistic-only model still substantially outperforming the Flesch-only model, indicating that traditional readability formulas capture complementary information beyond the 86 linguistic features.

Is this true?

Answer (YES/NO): NO